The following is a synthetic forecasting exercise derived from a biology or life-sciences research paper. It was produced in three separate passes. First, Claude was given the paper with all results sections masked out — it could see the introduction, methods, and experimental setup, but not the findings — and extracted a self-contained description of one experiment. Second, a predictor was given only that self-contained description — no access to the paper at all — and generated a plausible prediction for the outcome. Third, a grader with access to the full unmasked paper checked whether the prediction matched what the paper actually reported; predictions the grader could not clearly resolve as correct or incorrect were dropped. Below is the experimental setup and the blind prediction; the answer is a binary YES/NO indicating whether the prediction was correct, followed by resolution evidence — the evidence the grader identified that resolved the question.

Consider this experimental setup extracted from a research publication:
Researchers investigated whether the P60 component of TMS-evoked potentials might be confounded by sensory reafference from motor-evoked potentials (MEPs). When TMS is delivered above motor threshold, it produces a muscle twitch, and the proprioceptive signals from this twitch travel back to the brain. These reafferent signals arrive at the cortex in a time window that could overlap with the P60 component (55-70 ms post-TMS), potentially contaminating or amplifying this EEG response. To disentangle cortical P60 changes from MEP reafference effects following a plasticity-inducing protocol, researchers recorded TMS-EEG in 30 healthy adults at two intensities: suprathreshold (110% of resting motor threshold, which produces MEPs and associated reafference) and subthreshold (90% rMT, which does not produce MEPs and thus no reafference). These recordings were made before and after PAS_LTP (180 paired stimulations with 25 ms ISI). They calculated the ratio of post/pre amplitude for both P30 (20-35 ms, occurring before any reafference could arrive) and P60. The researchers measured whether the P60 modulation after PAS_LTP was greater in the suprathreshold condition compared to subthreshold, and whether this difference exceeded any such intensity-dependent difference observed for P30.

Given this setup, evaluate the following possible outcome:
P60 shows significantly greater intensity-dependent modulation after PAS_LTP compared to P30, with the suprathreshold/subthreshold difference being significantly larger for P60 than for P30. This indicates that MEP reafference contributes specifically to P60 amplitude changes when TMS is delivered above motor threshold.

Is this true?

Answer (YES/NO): NO